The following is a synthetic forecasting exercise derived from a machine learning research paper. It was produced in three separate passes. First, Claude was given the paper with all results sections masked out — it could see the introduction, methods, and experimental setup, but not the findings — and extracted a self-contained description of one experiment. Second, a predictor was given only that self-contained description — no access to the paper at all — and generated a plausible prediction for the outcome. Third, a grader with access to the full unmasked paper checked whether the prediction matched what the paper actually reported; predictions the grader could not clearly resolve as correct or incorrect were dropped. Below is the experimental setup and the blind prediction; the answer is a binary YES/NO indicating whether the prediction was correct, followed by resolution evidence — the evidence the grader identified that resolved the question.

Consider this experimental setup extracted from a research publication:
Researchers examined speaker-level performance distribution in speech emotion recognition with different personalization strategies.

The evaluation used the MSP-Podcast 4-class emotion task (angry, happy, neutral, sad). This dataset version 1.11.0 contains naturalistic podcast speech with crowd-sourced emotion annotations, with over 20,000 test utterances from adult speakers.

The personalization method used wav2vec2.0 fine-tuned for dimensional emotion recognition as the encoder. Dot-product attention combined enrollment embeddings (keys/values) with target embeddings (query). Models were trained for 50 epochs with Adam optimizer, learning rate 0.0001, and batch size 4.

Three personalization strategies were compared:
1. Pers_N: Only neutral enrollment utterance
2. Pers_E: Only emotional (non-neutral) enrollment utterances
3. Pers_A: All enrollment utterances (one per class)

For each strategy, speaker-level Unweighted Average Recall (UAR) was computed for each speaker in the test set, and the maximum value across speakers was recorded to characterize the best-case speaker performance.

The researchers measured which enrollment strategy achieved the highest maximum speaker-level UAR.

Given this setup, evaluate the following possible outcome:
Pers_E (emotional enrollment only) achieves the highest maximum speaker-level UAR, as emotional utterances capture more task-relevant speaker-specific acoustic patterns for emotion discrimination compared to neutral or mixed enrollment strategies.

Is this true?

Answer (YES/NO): NO